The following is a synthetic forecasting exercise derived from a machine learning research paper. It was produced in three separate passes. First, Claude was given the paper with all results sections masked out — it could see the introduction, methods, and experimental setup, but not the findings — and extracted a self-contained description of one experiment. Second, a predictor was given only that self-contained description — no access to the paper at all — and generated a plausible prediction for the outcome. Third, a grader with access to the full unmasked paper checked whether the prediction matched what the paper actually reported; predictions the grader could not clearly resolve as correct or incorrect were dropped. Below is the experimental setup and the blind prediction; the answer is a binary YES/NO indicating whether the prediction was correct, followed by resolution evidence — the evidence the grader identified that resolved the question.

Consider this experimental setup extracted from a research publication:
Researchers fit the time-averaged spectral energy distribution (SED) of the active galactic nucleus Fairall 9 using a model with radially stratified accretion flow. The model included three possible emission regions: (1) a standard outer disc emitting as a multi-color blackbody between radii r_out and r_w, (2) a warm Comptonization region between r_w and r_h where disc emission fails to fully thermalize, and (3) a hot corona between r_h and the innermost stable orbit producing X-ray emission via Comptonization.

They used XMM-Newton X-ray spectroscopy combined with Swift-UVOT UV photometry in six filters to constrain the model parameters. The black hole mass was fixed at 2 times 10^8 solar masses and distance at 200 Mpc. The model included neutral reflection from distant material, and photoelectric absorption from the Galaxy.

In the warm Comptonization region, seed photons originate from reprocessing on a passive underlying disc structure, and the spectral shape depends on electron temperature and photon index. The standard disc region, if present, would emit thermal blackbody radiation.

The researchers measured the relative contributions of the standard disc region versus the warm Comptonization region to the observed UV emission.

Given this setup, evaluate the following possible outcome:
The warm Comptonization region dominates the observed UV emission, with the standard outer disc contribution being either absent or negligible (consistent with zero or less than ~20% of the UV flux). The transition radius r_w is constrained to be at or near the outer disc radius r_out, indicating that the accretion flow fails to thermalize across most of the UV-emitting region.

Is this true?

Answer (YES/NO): YES